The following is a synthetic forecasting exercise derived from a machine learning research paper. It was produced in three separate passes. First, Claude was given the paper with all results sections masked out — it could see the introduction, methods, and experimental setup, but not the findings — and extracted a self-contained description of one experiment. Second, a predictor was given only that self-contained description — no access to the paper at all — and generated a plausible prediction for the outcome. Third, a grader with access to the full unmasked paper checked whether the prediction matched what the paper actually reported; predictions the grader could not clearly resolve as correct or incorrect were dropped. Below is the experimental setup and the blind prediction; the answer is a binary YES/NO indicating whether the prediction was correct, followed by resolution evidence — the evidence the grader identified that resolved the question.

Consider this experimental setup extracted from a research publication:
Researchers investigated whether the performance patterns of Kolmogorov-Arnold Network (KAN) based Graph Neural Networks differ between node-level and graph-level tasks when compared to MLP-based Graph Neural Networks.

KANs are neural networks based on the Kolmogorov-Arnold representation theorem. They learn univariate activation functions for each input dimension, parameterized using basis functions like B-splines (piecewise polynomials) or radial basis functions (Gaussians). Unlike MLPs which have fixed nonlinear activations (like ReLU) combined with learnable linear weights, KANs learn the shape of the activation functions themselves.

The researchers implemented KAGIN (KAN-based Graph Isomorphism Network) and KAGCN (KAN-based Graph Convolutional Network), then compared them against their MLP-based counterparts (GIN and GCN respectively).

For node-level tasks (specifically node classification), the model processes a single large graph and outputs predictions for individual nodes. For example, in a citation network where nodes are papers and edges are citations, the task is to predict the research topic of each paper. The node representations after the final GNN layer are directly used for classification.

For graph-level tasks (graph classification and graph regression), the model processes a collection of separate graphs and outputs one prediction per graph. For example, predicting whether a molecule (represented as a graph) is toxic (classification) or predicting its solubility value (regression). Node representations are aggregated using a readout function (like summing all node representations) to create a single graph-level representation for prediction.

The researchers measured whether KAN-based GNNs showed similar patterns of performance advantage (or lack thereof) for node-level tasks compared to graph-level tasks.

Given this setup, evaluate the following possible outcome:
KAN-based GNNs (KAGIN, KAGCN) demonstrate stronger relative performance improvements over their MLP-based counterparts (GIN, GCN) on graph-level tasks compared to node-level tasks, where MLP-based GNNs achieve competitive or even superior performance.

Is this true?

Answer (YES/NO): NO